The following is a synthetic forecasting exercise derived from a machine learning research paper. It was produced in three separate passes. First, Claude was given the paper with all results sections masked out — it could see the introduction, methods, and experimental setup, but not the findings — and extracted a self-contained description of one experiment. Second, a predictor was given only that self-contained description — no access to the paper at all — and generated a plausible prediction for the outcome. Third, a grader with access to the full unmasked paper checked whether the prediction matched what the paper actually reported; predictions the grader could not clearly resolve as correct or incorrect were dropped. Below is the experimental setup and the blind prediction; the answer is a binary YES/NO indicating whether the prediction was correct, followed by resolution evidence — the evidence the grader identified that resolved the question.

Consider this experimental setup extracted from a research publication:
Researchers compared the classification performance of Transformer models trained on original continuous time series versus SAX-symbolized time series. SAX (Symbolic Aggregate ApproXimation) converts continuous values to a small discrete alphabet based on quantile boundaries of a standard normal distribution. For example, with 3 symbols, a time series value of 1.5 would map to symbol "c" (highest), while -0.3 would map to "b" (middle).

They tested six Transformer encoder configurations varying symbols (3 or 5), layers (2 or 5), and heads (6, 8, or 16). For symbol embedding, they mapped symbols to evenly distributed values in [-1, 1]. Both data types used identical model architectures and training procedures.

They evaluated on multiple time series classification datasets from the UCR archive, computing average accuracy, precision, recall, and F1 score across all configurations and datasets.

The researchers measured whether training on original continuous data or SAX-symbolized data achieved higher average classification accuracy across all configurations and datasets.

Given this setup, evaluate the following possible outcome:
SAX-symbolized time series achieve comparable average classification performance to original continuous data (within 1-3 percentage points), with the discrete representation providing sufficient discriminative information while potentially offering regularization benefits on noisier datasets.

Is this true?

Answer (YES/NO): YES